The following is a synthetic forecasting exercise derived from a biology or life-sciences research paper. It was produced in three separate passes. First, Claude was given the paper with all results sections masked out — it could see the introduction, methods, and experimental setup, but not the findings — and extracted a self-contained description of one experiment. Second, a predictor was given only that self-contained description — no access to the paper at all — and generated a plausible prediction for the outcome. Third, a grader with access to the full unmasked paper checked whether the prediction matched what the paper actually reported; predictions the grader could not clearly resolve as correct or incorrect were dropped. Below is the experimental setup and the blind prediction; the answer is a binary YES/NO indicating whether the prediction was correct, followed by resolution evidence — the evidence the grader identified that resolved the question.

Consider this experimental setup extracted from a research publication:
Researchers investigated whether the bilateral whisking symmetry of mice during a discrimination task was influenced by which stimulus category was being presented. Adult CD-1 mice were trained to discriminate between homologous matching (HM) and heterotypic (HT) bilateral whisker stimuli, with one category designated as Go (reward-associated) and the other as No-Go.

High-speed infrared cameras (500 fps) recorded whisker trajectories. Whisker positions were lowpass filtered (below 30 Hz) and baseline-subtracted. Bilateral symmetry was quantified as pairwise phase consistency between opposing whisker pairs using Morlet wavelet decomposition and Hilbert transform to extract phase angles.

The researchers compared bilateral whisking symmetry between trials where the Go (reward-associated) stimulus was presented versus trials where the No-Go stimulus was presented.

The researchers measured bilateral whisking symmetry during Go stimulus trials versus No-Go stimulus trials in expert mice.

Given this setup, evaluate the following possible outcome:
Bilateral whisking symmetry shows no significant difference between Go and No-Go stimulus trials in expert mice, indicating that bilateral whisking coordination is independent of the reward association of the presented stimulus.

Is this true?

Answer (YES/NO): NO